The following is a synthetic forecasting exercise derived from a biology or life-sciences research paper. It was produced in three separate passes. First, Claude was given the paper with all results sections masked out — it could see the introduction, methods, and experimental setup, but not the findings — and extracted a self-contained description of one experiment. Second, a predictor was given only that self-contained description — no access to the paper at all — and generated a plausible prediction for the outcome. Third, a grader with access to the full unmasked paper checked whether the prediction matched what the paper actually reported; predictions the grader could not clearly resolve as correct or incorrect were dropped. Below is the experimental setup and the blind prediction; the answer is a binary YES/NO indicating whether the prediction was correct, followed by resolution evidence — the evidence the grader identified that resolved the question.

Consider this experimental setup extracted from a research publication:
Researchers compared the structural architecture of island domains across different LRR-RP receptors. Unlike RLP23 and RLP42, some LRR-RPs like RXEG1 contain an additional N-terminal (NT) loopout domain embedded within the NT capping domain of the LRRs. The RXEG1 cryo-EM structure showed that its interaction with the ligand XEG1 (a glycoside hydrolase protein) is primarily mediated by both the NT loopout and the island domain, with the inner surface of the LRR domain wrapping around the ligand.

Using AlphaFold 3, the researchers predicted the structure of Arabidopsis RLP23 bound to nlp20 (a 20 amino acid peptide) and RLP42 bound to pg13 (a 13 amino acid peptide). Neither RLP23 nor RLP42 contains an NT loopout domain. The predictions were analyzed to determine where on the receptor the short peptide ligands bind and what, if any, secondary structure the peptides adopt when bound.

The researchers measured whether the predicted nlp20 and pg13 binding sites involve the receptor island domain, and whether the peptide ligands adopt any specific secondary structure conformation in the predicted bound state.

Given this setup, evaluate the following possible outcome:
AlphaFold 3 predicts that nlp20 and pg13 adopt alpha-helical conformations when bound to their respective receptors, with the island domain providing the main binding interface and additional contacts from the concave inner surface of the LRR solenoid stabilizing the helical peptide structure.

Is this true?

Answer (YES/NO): NO